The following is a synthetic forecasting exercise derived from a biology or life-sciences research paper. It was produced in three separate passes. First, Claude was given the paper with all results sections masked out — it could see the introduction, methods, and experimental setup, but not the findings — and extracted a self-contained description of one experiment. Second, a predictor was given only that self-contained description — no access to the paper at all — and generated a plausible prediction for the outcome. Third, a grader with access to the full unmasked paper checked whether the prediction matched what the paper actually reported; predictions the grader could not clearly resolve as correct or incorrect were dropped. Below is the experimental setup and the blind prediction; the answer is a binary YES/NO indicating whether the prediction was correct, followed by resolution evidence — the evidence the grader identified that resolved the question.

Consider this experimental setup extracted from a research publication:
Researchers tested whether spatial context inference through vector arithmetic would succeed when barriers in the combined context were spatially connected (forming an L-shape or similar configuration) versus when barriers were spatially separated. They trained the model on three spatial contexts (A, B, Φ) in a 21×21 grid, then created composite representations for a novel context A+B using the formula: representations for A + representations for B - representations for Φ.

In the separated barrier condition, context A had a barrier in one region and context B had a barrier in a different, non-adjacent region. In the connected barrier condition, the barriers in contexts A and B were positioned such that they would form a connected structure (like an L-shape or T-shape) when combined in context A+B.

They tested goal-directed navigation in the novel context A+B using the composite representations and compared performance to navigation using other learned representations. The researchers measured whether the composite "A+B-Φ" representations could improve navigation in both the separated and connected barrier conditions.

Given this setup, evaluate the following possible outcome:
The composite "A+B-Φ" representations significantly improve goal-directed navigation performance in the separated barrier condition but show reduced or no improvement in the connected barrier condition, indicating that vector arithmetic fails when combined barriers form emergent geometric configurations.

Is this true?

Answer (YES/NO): YES